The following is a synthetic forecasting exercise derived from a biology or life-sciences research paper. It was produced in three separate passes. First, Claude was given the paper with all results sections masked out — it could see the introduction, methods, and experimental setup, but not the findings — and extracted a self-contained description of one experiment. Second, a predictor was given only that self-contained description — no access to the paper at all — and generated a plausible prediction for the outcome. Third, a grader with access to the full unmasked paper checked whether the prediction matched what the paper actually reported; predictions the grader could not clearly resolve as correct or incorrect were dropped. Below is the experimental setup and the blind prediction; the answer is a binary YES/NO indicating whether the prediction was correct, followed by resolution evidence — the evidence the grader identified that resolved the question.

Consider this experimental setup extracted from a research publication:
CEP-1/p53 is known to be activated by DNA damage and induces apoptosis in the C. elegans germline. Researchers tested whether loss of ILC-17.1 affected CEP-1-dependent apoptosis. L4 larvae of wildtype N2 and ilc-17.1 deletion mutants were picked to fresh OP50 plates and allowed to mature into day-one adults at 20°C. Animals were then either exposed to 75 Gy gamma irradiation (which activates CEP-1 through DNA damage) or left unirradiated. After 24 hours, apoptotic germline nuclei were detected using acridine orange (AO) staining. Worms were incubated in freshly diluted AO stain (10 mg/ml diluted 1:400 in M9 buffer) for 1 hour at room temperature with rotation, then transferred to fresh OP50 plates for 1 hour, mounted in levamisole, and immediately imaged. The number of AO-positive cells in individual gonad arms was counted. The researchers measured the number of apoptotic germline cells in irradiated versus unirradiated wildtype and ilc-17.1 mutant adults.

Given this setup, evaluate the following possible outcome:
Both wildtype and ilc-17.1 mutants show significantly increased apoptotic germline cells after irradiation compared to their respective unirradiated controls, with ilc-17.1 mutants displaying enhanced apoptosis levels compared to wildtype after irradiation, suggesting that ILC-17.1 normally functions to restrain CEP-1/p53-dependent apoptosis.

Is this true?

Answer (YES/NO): NO